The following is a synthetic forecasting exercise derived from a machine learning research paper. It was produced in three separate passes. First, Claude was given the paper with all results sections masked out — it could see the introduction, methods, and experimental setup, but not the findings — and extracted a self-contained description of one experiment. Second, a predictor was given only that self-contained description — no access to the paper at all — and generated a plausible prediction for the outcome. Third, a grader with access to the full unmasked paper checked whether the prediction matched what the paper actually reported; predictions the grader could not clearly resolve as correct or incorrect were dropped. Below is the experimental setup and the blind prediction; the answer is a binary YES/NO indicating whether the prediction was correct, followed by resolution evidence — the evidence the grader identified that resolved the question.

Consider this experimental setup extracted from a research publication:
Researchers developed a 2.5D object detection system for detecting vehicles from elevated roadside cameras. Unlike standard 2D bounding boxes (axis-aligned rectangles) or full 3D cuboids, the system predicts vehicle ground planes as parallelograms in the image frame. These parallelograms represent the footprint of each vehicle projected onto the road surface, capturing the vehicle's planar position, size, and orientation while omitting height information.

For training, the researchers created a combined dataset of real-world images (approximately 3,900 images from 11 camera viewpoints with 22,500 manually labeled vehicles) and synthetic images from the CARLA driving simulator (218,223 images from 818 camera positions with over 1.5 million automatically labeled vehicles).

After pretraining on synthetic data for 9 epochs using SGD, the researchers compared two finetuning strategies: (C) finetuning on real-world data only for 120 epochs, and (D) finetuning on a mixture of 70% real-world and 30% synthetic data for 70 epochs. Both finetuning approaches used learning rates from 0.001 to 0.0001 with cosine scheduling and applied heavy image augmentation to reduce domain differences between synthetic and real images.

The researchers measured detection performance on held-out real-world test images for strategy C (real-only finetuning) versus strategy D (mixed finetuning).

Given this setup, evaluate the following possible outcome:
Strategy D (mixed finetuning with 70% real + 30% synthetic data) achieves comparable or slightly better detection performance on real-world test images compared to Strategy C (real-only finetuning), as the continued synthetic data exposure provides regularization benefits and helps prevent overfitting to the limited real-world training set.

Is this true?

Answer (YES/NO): NO